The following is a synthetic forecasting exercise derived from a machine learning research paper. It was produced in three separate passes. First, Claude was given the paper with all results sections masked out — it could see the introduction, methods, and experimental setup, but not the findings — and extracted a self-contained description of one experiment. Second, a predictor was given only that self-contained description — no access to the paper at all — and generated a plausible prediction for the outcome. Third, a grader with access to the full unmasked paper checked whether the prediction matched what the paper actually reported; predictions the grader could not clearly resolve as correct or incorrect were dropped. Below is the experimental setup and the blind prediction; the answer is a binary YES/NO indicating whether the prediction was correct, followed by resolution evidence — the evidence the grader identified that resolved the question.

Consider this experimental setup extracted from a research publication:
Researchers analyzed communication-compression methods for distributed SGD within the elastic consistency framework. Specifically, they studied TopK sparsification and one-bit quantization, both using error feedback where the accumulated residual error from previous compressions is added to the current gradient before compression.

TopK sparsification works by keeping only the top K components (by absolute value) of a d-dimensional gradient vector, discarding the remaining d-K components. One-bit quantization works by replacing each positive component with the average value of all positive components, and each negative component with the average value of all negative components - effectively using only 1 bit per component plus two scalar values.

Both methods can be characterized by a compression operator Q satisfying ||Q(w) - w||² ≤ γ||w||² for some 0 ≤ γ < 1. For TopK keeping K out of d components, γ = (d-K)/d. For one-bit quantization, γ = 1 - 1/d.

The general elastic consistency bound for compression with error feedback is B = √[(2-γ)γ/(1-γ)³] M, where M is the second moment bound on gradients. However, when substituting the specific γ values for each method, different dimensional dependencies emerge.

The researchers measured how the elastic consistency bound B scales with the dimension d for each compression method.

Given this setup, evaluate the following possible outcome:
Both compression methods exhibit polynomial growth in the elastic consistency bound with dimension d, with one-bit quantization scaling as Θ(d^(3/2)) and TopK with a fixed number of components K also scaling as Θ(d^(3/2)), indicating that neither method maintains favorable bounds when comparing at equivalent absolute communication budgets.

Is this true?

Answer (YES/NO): YES